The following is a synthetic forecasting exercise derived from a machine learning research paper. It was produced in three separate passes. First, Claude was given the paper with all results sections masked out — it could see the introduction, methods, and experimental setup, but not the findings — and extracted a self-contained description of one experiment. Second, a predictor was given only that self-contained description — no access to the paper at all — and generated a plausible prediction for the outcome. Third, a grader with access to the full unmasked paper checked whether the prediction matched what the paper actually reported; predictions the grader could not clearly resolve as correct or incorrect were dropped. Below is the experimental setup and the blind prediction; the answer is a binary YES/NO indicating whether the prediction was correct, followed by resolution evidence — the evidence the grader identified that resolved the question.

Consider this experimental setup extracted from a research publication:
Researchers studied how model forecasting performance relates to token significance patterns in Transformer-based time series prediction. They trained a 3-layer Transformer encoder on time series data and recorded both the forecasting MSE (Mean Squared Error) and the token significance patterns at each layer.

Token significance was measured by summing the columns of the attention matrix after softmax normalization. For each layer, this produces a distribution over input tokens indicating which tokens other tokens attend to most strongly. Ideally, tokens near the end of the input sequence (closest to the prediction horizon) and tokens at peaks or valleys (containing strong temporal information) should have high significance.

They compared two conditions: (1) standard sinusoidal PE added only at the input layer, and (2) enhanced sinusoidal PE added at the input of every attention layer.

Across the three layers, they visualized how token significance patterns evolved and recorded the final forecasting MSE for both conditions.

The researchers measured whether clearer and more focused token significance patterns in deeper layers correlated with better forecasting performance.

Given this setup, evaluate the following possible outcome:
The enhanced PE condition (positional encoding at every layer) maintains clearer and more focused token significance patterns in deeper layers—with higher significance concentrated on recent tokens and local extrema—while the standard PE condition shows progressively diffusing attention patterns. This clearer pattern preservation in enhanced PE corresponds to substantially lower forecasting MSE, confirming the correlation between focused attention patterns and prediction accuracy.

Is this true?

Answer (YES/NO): YES